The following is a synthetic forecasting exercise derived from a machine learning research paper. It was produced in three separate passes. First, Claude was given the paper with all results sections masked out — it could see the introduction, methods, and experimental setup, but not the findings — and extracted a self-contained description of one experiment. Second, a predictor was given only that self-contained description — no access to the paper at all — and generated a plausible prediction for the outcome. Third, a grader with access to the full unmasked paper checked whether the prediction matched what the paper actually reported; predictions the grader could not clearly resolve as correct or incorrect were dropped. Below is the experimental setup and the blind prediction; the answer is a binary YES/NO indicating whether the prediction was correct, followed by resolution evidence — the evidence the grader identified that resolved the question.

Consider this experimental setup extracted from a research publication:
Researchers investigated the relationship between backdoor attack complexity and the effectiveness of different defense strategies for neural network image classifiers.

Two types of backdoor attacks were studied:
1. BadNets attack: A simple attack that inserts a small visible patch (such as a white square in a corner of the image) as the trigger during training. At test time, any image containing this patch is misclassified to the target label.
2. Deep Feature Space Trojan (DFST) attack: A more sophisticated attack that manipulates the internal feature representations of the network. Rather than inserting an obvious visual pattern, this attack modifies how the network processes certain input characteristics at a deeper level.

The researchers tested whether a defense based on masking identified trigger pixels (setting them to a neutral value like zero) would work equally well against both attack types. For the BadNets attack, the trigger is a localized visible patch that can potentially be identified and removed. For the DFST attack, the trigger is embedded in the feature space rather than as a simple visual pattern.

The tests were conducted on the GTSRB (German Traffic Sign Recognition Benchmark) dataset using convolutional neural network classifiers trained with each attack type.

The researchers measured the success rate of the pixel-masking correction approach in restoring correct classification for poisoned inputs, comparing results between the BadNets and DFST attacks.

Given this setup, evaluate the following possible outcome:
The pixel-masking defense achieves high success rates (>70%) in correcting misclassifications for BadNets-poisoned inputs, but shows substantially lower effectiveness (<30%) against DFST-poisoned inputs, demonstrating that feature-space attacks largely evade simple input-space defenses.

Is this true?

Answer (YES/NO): YES